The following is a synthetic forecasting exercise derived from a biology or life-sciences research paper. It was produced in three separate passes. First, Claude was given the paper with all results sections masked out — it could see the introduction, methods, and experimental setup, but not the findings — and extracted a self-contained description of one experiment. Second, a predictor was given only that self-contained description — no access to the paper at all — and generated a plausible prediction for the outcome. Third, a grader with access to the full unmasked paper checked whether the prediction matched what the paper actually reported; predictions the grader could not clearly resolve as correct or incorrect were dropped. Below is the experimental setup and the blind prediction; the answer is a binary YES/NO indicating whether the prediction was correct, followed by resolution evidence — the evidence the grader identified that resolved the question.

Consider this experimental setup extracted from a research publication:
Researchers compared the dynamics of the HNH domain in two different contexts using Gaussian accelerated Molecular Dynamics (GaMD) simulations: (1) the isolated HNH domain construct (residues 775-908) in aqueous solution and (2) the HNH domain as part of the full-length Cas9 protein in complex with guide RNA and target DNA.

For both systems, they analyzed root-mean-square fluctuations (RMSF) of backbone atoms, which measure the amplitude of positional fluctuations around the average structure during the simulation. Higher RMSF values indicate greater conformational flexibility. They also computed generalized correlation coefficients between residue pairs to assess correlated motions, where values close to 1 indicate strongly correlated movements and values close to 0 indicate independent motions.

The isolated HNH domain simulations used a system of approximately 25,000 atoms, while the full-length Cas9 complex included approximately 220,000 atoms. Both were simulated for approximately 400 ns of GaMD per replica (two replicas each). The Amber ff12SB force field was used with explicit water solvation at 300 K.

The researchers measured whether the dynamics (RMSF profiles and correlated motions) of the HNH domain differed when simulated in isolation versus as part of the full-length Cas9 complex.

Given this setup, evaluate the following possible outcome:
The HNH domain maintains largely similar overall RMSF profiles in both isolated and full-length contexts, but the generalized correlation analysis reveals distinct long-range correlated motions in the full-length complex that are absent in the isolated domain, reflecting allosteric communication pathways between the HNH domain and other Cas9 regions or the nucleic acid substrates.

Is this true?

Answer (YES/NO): YES